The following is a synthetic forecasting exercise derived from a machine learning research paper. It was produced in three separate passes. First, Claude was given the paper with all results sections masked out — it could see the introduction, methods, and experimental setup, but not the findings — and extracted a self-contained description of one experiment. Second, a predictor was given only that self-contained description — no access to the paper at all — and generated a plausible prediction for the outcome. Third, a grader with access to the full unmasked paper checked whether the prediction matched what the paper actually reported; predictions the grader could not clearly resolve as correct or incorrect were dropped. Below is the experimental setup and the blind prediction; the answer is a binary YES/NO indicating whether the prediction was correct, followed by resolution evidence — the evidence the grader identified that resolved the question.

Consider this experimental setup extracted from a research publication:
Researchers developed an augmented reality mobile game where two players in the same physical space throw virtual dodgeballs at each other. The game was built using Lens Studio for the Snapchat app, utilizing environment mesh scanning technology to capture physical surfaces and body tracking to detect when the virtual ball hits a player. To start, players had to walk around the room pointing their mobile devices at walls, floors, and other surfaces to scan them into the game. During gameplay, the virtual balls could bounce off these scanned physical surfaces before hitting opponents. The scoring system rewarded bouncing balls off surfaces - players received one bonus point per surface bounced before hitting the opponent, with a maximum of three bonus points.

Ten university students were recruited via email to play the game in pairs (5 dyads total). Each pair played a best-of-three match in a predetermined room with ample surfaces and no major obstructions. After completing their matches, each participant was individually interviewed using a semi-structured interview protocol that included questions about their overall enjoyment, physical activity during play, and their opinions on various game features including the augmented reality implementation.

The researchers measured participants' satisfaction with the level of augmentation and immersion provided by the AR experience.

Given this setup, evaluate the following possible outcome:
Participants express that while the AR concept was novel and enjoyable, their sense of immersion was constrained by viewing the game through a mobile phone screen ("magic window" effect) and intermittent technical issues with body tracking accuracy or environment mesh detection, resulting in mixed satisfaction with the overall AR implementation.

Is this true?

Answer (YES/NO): NO